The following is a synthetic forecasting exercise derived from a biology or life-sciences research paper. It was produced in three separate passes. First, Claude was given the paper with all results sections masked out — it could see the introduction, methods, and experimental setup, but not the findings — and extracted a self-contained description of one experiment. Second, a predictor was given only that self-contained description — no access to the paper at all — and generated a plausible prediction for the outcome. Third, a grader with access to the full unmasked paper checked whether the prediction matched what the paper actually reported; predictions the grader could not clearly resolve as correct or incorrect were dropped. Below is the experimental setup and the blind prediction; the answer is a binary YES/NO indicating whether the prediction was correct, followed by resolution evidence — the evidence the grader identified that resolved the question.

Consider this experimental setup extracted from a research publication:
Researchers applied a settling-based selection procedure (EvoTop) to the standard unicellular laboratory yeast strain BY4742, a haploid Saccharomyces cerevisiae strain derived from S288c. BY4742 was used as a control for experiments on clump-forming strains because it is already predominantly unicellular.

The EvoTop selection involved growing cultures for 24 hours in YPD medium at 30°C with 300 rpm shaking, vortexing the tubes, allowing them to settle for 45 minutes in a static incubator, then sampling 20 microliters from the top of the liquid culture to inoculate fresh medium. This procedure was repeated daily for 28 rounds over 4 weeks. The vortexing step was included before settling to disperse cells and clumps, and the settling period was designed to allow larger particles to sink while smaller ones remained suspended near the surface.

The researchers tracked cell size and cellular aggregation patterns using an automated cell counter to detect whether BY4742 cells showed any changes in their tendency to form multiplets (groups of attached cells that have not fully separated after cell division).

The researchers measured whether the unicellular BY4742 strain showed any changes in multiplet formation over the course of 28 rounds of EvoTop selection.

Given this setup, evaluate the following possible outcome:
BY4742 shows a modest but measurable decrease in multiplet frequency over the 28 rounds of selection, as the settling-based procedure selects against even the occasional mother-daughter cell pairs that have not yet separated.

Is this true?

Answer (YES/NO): NO